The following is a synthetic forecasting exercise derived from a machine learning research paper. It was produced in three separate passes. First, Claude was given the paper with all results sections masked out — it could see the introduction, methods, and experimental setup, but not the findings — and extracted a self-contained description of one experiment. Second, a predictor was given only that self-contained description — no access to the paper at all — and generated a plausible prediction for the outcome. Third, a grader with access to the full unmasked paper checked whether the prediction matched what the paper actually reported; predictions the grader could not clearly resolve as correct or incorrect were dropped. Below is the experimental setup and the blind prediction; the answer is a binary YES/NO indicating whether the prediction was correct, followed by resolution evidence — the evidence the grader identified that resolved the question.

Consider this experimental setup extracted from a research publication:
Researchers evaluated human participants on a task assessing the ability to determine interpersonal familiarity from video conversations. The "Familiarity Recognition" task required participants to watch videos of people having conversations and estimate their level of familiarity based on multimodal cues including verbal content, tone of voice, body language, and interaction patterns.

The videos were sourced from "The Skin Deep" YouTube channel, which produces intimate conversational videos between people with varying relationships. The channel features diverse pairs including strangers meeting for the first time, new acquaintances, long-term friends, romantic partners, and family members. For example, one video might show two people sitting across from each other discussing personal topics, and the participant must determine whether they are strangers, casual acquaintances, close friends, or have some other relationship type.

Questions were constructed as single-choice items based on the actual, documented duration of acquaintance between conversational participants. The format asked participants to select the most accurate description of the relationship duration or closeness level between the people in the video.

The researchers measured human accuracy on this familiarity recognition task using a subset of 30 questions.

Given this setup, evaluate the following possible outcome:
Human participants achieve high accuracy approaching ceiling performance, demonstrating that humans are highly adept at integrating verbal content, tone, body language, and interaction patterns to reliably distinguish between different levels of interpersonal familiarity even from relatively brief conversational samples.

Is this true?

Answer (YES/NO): YES